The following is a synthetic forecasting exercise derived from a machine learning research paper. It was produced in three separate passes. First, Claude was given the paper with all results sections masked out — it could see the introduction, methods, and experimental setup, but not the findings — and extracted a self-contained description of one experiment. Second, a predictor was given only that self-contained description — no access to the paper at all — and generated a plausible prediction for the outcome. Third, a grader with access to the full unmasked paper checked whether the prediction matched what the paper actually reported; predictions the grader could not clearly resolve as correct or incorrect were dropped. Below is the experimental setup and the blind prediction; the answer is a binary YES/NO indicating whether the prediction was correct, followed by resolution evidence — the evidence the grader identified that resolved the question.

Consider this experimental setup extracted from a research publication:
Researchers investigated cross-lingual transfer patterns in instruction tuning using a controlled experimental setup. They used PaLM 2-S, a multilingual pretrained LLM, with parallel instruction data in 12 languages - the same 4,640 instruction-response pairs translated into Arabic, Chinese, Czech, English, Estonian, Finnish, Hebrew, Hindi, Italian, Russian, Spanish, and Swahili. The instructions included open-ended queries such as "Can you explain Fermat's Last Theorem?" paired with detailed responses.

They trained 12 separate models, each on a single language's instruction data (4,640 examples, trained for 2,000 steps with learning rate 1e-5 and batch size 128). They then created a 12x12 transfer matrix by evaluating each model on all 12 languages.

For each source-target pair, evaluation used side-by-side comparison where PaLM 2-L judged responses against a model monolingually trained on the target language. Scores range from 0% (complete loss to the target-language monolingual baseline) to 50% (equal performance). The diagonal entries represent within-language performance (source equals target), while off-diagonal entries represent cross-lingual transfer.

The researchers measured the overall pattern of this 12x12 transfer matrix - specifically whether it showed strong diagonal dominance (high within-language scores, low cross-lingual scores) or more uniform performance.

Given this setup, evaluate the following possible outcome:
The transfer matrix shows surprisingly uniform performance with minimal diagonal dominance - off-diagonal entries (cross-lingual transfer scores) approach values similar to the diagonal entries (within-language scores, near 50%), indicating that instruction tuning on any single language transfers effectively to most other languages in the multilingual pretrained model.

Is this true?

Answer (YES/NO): NO